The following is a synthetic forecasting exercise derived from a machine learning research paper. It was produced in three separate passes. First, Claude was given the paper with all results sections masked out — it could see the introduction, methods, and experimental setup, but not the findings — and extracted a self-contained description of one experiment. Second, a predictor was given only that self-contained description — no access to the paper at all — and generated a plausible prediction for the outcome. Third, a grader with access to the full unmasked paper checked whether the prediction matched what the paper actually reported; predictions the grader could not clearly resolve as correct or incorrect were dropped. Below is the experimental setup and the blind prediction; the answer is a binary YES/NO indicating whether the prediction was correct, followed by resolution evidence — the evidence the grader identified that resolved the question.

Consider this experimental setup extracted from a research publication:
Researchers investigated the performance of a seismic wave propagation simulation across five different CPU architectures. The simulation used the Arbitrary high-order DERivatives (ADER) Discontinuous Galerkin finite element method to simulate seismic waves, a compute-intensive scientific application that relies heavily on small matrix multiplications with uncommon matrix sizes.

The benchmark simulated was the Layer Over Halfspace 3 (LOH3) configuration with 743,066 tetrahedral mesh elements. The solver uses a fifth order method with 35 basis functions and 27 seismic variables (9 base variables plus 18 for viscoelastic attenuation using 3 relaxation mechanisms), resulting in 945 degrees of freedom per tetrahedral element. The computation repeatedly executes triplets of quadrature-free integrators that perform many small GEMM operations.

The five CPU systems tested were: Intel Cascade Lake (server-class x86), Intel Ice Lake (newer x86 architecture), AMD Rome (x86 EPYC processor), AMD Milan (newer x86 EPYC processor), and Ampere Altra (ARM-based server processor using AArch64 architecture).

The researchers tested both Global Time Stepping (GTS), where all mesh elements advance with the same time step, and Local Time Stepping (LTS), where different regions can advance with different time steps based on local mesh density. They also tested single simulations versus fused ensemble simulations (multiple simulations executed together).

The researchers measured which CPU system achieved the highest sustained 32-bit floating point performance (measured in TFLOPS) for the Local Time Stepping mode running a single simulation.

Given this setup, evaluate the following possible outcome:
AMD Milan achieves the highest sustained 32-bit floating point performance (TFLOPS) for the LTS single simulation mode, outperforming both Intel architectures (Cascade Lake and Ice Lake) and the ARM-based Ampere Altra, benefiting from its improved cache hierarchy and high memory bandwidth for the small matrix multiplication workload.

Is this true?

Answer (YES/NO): NO